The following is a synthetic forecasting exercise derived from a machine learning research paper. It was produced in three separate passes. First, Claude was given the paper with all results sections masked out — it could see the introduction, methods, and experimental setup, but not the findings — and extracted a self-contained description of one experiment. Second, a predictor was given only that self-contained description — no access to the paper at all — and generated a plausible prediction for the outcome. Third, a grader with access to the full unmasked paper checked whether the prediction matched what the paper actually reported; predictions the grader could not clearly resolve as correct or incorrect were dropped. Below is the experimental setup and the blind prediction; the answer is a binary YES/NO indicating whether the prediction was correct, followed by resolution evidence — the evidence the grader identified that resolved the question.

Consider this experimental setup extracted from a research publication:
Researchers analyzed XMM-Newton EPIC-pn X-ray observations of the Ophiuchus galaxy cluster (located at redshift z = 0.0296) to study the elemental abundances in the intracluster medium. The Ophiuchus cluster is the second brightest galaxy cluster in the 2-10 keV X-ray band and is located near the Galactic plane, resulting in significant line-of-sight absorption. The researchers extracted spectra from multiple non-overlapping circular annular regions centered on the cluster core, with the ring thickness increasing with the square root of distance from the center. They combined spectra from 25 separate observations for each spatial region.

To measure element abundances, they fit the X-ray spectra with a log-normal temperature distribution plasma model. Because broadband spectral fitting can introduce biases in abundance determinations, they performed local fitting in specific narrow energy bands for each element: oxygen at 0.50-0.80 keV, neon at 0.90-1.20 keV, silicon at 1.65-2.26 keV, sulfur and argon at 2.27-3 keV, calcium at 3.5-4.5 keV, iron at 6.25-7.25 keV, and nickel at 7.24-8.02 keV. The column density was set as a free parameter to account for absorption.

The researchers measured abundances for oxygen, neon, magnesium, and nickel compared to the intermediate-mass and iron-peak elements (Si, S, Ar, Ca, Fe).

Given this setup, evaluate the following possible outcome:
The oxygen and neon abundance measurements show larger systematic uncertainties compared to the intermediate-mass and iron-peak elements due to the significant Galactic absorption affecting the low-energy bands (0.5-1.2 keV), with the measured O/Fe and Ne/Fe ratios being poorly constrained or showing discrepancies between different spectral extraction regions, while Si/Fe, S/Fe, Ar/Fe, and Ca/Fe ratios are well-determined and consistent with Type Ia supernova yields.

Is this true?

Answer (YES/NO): NO